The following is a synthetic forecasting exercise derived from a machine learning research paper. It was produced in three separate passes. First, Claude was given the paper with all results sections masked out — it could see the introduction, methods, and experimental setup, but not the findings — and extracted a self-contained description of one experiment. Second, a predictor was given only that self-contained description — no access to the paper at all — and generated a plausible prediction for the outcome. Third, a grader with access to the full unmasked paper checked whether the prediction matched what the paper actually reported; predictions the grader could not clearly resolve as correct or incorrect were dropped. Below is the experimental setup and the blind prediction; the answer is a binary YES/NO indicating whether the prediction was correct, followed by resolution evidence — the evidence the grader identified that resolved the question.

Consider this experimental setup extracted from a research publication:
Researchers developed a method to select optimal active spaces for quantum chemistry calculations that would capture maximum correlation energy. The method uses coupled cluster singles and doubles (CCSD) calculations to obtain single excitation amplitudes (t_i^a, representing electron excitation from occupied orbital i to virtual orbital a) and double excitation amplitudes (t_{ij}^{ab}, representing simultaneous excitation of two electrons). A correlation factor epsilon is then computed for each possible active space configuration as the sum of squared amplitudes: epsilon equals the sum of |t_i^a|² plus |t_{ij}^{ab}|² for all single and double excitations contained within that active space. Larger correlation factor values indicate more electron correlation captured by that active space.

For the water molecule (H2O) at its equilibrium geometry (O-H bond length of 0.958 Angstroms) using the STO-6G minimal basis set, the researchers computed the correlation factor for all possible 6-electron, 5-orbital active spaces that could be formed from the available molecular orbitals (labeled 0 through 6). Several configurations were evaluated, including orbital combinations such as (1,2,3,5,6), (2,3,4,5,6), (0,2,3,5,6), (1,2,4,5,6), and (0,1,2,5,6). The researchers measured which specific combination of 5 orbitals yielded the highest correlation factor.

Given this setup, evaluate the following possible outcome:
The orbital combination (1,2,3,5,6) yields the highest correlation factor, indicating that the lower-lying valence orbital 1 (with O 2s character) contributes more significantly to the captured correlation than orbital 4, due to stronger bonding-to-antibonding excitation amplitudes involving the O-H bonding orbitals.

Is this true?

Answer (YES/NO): YES